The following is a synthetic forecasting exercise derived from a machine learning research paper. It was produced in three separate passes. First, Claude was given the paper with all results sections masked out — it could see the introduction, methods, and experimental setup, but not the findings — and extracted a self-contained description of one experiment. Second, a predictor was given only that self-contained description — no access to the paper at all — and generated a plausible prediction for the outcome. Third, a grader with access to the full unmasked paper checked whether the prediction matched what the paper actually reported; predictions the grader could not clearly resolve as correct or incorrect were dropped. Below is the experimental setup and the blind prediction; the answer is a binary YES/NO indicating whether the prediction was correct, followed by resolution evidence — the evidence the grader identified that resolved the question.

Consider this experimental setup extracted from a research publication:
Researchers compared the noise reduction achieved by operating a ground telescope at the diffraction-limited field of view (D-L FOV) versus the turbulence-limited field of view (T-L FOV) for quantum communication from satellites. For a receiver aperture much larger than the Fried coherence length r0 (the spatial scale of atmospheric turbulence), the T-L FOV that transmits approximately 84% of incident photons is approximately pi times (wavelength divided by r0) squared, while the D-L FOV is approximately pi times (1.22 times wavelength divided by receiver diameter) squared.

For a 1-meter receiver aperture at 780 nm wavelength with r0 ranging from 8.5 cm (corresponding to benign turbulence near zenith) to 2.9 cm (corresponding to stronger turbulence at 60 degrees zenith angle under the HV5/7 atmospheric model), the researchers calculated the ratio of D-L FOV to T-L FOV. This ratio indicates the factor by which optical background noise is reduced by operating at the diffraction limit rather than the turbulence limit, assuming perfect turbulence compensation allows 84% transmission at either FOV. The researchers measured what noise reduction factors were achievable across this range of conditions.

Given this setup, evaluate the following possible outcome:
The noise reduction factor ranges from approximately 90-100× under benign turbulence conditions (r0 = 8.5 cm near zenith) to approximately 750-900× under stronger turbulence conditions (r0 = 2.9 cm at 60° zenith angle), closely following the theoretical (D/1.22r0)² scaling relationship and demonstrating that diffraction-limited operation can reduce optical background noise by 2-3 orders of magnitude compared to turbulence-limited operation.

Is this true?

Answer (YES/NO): YES